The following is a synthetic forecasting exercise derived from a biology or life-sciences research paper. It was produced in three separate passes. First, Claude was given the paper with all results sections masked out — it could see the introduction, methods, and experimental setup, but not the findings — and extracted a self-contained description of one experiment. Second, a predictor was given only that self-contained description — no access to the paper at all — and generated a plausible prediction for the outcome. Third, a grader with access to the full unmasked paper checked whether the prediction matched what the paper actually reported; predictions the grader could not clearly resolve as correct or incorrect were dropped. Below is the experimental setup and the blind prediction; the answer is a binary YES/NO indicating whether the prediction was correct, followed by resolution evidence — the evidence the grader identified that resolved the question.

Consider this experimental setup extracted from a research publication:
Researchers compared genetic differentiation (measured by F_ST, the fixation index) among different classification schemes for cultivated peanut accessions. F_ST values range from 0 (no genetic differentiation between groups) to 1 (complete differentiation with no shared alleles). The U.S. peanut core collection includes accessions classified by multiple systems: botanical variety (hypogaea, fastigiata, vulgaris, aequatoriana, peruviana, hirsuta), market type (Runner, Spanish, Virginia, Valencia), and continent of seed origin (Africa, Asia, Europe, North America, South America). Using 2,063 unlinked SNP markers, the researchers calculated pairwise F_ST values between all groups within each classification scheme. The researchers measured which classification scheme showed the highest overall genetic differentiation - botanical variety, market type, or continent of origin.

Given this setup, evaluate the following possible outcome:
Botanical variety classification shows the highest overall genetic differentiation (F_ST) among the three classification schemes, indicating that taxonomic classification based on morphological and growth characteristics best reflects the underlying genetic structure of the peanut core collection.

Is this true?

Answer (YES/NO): YES